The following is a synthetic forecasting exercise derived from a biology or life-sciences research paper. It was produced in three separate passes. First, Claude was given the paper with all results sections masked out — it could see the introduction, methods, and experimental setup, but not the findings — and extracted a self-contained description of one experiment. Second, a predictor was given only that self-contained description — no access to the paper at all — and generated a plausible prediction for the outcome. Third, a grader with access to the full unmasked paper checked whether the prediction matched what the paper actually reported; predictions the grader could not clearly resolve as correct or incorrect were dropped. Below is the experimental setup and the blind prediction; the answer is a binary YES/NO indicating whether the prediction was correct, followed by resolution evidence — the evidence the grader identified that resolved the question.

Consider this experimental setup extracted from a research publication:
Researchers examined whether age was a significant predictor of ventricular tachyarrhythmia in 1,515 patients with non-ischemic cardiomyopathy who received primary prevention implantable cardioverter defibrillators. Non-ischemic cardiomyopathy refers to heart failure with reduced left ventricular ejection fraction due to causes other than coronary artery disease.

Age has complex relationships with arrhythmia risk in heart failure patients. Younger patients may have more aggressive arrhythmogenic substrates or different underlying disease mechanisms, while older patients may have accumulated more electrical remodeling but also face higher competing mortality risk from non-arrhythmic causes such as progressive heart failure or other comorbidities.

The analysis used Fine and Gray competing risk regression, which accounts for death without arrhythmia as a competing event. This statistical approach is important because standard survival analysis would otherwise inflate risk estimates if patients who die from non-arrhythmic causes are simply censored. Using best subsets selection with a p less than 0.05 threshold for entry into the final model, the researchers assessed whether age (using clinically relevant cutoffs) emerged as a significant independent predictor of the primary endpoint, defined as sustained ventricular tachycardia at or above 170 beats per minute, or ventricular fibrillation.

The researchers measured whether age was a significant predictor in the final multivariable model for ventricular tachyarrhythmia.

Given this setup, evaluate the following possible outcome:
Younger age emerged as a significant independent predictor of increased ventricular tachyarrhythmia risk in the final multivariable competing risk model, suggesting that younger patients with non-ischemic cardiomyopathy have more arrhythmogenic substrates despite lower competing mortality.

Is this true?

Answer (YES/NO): NO